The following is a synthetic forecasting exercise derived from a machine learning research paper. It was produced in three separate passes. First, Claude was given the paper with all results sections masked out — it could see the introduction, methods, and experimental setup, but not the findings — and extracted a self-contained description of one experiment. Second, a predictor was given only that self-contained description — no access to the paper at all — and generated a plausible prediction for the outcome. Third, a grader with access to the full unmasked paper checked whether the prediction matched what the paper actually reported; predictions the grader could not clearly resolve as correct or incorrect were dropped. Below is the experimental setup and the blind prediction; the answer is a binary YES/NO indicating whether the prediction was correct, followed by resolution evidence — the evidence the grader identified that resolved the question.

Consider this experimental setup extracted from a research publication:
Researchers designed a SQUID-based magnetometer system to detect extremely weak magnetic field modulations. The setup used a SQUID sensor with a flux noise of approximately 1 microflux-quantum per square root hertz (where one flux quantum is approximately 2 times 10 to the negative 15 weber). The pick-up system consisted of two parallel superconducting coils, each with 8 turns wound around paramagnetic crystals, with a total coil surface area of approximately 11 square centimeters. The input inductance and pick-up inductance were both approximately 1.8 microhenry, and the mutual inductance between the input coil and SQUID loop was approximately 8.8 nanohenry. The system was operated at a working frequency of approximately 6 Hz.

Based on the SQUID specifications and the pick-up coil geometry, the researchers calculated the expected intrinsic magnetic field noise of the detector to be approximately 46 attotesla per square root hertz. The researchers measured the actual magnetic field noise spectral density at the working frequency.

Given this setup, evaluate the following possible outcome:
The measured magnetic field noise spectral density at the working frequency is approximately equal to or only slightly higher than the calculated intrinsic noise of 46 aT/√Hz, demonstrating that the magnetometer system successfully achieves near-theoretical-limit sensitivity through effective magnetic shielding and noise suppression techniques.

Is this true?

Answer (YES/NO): YES